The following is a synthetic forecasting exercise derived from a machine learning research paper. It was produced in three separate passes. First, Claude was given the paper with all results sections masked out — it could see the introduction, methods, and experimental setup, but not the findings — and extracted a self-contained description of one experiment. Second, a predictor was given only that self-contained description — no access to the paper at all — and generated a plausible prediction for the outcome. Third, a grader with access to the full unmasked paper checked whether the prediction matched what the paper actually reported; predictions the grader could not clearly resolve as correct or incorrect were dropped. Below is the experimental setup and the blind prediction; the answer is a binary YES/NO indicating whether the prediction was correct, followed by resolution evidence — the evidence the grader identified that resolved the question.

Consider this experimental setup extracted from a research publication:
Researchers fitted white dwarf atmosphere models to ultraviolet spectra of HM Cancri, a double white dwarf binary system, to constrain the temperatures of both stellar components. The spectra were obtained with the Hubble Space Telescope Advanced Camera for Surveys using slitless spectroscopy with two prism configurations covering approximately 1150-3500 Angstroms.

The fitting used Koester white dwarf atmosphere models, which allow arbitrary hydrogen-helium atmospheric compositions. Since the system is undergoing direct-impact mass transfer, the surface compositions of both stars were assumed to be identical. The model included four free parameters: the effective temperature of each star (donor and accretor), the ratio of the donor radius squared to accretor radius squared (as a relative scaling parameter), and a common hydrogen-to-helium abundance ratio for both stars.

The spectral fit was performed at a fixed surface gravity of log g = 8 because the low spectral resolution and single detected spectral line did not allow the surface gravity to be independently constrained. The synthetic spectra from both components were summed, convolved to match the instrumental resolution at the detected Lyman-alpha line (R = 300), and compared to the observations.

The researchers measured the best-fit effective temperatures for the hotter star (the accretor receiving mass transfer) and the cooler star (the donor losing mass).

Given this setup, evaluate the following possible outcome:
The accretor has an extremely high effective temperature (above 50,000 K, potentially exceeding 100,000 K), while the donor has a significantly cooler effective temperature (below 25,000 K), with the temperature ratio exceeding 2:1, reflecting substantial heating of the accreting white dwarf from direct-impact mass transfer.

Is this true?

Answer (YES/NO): NO